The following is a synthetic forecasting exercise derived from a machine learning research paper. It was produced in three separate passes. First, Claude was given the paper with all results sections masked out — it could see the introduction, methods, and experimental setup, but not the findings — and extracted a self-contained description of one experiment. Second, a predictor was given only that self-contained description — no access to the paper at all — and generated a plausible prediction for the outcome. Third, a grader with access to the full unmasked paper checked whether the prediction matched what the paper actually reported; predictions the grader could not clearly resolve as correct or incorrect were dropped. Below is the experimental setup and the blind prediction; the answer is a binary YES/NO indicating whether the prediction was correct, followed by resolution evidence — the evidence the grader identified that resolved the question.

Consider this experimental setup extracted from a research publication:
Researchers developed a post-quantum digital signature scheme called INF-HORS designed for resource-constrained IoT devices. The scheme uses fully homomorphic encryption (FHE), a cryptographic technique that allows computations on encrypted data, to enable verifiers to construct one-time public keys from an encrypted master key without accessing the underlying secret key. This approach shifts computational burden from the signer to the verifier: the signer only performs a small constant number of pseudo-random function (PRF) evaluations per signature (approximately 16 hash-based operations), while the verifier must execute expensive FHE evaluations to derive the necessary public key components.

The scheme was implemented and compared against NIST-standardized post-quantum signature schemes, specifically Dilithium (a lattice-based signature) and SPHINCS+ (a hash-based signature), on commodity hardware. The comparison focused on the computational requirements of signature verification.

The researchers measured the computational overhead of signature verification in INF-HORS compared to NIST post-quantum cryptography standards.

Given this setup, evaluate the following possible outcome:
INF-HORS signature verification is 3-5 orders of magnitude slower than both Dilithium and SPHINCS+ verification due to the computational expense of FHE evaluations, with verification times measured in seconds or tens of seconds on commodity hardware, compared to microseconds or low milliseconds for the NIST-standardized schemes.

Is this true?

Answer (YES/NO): YES